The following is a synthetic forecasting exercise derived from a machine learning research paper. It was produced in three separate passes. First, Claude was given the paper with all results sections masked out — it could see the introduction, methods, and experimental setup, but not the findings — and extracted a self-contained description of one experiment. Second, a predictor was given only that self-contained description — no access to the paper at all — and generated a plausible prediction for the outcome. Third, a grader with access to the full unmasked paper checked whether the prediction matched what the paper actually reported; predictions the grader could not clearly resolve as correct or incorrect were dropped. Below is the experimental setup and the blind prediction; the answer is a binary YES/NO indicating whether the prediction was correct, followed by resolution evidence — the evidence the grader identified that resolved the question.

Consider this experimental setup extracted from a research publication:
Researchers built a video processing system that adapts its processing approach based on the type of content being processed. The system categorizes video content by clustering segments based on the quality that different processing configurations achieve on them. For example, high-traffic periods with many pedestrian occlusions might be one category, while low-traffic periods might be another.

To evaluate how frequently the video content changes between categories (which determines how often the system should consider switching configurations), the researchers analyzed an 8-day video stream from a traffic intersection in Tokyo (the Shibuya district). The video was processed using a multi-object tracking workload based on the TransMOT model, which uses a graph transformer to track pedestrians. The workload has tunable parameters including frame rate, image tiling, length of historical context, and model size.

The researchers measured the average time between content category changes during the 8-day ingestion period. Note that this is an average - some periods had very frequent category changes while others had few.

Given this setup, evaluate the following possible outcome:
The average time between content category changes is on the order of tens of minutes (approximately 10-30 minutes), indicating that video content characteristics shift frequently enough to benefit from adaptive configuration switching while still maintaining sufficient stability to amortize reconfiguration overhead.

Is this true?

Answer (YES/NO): NO